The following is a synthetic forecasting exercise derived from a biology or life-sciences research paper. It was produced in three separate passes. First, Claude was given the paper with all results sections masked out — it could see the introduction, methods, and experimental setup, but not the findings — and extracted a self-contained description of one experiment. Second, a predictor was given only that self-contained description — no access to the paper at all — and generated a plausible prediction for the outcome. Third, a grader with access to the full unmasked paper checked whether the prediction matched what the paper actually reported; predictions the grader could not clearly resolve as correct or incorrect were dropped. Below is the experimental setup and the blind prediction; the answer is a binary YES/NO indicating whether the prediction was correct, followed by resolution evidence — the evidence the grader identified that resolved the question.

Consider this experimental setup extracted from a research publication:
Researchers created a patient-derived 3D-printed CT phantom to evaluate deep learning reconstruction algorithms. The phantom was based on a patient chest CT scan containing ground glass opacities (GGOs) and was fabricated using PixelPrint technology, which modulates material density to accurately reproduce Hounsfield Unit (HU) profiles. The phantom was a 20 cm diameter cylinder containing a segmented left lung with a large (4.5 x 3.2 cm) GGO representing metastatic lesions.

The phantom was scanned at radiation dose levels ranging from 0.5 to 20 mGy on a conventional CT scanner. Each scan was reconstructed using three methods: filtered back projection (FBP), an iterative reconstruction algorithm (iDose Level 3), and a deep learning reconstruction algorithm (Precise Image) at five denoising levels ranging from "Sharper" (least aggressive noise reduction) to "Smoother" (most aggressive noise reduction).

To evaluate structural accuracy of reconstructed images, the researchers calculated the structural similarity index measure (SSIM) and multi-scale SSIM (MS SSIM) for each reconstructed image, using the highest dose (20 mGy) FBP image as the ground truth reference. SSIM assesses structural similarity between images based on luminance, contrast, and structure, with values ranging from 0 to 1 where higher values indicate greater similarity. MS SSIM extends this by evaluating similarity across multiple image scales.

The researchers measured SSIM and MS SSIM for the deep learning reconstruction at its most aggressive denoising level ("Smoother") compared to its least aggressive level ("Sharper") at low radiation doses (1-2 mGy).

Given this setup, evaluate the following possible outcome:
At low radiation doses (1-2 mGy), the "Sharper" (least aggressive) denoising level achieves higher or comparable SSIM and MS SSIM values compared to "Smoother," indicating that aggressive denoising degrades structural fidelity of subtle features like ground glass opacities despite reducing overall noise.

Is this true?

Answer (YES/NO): NO